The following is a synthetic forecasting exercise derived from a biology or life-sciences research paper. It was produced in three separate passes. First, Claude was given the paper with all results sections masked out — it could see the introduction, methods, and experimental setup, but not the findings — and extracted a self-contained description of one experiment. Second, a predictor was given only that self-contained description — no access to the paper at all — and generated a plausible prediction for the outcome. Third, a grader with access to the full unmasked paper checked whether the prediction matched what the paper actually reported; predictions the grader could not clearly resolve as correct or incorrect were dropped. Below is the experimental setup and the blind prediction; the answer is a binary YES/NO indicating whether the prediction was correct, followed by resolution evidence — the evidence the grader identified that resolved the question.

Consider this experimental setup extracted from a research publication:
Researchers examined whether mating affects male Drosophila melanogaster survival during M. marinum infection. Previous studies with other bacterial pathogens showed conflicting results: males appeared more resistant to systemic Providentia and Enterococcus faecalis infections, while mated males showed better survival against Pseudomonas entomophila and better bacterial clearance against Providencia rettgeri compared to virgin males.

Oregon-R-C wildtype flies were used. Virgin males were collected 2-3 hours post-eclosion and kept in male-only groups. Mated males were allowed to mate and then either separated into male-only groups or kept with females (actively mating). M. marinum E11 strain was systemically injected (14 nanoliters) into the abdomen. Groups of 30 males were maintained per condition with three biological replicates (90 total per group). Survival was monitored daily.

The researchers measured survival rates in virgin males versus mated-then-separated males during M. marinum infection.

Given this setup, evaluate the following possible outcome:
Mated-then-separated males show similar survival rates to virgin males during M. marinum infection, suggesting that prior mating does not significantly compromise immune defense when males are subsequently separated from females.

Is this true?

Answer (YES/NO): YES